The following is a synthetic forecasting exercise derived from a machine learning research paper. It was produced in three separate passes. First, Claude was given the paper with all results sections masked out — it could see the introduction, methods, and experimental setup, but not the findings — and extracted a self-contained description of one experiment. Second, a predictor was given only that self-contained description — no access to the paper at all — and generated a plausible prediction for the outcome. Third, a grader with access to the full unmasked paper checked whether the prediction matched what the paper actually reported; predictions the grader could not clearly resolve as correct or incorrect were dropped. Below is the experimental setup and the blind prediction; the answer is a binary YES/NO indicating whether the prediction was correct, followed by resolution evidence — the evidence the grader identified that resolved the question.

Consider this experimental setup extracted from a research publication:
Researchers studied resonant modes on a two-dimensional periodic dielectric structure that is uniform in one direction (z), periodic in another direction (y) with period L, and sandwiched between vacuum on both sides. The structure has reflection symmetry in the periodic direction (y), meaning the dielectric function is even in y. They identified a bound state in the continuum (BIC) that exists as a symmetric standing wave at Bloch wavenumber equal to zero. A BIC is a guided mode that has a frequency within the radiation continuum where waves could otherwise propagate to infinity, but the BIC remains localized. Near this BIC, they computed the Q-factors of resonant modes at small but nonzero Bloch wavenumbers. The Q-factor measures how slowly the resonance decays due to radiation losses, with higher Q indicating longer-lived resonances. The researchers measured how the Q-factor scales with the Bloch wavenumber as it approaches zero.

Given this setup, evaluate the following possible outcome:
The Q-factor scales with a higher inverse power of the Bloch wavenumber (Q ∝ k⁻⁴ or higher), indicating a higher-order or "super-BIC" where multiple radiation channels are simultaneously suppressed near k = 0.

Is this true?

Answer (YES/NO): YES